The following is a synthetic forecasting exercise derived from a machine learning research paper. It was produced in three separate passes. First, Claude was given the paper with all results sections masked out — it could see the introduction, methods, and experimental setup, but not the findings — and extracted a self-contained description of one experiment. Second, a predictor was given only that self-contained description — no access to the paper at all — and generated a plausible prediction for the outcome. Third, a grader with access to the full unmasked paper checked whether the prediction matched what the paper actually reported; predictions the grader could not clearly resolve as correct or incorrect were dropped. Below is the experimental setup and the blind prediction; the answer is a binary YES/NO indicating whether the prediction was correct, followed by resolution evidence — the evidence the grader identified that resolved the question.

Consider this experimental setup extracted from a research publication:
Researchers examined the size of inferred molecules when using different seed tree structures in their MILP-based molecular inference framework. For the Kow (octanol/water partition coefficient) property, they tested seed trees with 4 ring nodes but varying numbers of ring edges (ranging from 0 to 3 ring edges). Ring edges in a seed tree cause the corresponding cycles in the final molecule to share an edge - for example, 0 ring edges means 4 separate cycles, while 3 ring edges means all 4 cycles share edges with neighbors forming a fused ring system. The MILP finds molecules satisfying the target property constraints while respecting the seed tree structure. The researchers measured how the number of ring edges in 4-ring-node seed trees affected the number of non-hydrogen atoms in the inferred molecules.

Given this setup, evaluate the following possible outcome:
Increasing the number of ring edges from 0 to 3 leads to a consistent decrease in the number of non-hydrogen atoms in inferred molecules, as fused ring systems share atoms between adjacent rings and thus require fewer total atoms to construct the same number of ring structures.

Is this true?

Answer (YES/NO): NO